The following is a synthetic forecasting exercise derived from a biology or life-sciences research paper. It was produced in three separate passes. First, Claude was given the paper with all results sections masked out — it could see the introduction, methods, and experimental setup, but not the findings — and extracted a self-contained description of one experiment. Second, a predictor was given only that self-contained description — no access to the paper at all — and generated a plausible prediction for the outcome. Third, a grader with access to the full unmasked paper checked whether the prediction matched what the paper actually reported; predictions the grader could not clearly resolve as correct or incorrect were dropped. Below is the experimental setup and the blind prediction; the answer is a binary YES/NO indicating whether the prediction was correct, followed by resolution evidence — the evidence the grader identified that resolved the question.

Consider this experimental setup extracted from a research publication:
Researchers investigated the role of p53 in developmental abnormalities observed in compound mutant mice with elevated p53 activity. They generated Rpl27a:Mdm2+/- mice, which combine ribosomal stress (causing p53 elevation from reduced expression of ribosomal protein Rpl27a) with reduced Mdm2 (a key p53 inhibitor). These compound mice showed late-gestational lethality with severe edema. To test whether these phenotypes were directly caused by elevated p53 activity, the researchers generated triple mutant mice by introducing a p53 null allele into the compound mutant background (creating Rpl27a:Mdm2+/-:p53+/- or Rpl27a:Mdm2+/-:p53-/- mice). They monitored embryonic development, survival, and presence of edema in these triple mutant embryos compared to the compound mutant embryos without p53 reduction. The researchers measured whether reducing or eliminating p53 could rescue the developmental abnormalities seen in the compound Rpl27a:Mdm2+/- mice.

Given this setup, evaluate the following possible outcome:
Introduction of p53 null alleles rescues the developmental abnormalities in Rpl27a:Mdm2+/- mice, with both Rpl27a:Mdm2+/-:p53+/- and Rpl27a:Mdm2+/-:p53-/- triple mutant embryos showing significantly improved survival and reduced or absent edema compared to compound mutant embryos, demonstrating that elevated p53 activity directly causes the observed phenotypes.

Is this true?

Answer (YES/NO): NO